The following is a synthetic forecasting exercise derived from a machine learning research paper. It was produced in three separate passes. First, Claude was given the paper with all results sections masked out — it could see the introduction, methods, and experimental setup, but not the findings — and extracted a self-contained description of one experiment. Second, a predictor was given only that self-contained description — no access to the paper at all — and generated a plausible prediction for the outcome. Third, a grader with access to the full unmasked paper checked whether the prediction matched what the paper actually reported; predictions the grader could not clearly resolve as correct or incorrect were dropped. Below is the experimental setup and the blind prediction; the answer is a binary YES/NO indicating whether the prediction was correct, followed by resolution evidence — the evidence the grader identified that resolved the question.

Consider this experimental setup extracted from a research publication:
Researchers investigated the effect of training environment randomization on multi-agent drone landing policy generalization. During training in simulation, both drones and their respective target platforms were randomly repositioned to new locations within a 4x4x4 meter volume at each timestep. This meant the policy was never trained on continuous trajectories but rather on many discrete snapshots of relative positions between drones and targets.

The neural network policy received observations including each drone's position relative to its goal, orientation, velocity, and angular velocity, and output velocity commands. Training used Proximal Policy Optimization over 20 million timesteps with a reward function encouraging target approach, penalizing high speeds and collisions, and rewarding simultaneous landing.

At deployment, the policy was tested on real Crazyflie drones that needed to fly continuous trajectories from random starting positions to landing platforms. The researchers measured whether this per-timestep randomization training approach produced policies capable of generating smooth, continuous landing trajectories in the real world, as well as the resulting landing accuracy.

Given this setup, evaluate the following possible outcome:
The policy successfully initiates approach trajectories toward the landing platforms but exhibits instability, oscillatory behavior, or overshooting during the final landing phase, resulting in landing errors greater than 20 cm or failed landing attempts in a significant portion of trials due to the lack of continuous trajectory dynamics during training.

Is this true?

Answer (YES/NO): NO